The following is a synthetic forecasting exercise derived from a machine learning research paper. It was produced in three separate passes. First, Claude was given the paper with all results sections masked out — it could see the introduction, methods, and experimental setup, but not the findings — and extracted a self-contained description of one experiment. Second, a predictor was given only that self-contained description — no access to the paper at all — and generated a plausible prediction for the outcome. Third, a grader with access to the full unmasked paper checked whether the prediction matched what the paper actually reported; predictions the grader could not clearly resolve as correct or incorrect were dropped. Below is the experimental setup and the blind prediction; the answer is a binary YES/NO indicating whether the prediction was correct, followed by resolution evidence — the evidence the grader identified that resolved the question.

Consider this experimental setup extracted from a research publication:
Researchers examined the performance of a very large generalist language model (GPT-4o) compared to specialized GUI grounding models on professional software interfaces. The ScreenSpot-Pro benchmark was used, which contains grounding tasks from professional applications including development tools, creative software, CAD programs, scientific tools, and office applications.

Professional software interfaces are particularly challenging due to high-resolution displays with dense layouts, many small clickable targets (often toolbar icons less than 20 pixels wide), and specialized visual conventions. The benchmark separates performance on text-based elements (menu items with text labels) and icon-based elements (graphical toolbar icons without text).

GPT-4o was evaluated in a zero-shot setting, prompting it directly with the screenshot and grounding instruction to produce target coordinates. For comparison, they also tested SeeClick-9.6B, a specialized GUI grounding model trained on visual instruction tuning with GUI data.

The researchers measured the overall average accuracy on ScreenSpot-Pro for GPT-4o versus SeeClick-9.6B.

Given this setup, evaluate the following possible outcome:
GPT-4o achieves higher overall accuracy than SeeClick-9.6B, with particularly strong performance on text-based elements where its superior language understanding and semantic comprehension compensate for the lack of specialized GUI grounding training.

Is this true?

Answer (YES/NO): NO